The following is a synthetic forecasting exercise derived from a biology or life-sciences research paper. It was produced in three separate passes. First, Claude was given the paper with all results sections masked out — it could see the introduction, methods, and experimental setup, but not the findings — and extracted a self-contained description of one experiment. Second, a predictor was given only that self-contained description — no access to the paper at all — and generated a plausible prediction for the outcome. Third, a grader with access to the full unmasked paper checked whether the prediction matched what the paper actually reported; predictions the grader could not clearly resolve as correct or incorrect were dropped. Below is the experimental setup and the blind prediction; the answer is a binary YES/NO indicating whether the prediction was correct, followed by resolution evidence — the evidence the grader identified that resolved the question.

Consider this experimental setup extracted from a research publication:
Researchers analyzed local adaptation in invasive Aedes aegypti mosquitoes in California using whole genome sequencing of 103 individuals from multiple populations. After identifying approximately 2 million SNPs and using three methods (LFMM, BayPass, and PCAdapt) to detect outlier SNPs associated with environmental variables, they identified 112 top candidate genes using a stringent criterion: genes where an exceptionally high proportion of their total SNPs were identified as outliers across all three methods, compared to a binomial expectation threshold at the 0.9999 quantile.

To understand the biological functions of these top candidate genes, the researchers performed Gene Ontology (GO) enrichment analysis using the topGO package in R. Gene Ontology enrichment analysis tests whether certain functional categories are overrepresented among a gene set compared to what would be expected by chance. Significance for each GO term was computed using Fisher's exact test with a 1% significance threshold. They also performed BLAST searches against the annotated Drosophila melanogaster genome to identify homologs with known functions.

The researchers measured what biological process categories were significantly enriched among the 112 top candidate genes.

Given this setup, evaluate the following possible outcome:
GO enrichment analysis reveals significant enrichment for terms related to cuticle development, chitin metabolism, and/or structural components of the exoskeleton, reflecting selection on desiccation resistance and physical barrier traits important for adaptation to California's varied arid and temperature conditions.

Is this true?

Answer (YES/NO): NO